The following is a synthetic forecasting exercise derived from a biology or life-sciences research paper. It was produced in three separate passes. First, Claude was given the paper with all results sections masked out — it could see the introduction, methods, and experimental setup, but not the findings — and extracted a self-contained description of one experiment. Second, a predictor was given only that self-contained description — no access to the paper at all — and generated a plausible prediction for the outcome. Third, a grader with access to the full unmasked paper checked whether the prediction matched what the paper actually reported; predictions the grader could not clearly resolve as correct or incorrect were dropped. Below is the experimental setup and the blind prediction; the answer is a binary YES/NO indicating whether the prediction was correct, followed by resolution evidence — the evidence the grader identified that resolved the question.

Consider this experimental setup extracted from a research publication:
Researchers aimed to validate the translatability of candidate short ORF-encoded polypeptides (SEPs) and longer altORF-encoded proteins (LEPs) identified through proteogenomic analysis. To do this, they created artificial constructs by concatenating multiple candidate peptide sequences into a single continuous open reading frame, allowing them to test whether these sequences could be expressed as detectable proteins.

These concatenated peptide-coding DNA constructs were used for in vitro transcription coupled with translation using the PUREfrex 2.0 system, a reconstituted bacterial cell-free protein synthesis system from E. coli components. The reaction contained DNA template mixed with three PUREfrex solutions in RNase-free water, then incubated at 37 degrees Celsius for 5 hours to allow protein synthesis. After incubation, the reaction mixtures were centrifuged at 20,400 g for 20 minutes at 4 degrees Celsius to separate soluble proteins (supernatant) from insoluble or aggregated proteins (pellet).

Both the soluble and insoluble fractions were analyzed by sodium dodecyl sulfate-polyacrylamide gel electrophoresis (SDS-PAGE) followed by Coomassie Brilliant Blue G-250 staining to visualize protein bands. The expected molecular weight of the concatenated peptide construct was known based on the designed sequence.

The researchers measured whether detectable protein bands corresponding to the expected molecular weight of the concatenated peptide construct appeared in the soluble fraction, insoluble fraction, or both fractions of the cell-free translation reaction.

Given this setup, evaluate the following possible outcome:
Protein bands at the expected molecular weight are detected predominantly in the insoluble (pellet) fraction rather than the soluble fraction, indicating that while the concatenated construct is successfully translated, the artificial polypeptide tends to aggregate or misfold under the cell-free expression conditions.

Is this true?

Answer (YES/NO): NO